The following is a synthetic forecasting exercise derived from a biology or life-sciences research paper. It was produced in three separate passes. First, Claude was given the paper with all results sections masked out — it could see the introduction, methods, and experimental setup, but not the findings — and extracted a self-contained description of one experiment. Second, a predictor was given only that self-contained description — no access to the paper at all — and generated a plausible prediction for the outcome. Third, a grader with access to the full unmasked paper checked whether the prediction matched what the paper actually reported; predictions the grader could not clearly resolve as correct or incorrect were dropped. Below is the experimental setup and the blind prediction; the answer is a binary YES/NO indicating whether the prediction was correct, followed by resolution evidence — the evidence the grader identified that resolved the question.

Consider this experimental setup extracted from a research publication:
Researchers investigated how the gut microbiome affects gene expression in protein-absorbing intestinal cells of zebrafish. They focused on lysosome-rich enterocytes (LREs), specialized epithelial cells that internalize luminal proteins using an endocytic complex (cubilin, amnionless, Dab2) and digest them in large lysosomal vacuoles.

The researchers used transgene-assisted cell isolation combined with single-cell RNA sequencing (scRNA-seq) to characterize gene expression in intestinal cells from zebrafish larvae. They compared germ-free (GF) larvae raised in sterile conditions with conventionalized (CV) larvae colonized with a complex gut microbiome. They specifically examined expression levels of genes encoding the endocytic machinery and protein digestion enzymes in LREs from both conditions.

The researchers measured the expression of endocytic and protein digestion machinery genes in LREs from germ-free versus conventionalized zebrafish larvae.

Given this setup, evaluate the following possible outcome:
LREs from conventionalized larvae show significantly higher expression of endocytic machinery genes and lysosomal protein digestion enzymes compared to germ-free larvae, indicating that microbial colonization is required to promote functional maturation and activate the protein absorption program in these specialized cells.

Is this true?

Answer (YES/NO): NO